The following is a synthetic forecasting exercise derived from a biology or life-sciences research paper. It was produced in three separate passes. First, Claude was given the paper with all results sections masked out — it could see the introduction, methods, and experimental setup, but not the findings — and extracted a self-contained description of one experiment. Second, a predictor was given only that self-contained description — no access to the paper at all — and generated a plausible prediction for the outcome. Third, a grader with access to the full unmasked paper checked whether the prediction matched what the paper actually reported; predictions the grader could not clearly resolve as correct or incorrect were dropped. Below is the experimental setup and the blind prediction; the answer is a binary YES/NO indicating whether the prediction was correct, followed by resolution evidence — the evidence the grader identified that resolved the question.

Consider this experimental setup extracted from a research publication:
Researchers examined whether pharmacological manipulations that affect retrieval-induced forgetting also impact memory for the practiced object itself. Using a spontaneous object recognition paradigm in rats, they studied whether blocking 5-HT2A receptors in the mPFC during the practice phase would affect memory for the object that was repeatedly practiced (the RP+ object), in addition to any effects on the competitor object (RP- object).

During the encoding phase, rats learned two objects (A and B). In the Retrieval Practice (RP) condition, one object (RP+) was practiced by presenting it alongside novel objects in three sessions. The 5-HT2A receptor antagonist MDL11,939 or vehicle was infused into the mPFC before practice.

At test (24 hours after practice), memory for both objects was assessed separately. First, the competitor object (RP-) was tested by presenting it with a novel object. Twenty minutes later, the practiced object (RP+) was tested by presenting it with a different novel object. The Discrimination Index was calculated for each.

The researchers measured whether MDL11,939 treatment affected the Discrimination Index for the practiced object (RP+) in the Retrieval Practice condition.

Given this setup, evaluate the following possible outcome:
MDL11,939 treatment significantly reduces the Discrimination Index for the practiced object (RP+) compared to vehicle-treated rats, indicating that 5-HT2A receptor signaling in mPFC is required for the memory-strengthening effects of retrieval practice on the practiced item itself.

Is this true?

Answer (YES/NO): NO